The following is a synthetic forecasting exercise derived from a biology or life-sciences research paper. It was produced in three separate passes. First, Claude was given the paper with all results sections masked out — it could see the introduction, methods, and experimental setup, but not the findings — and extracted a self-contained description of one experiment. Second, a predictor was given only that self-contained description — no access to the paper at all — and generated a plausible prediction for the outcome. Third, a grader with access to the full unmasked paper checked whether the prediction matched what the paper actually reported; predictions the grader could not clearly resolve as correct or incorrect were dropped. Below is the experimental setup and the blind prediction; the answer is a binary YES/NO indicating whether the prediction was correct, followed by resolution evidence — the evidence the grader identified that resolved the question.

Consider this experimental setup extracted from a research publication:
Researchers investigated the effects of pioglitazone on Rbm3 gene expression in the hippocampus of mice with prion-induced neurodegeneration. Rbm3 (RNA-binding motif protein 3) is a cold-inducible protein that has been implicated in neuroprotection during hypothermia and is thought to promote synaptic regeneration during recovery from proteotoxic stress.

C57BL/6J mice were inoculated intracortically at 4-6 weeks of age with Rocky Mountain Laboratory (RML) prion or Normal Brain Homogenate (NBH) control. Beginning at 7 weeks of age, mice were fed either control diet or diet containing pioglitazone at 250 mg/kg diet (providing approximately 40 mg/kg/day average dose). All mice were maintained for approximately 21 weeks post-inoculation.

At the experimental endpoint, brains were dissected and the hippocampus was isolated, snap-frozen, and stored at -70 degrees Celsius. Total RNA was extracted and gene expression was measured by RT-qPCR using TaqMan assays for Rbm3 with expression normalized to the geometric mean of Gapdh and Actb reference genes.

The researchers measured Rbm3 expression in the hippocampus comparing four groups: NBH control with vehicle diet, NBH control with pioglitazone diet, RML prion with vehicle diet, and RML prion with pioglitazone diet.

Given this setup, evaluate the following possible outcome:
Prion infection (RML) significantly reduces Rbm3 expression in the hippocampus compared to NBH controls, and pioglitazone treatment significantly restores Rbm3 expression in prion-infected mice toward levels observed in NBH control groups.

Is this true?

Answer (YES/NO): NO